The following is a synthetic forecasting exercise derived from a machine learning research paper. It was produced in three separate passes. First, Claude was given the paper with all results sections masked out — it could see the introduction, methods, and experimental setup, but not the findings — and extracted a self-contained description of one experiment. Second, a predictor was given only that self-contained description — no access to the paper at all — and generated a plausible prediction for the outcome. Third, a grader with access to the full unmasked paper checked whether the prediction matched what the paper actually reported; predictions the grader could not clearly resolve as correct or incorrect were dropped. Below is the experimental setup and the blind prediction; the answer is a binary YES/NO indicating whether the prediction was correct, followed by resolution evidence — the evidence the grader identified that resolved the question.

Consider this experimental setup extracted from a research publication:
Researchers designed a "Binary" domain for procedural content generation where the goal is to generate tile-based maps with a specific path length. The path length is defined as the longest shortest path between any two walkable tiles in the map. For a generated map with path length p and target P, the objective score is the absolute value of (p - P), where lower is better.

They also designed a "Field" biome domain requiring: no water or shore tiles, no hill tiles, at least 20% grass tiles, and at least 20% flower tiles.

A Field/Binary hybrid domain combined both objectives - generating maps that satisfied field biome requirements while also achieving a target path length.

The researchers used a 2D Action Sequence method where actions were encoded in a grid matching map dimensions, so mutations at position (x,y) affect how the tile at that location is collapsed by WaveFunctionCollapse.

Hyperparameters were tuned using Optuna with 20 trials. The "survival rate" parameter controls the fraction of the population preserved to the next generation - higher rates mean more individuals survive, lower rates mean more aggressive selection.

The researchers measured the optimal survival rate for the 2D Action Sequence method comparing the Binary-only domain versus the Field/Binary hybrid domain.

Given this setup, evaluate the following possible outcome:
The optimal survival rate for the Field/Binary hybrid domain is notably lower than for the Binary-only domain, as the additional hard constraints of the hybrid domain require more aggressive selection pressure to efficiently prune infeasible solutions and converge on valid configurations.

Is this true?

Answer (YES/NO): NO